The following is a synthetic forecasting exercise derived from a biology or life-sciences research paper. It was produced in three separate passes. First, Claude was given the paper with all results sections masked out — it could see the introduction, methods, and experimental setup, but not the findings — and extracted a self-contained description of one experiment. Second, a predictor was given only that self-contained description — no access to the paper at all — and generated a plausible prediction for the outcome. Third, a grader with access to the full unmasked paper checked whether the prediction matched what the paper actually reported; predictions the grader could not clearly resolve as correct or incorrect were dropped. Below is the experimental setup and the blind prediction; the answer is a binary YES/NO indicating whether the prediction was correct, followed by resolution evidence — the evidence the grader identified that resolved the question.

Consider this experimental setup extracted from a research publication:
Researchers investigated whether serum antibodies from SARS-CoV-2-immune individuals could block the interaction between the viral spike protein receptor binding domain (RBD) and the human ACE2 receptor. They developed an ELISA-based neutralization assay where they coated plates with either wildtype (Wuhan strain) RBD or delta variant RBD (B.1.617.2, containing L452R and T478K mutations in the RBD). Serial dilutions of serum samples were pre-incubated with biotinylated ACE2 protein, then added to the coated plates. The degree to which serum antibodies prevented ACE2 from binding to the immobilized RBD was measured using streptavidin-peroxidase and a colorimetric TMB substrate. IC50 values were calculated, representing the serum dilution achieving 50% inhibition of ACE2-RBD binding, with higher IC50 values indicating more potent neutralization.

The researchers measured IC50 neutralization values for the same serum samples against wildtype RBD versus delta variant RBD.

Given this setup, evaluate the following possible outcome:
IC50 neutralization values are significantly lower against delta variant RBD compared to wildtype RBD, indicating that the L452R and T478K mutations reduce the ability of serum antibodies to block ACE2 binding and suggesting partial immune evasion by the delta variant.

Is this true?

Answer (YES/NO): YES